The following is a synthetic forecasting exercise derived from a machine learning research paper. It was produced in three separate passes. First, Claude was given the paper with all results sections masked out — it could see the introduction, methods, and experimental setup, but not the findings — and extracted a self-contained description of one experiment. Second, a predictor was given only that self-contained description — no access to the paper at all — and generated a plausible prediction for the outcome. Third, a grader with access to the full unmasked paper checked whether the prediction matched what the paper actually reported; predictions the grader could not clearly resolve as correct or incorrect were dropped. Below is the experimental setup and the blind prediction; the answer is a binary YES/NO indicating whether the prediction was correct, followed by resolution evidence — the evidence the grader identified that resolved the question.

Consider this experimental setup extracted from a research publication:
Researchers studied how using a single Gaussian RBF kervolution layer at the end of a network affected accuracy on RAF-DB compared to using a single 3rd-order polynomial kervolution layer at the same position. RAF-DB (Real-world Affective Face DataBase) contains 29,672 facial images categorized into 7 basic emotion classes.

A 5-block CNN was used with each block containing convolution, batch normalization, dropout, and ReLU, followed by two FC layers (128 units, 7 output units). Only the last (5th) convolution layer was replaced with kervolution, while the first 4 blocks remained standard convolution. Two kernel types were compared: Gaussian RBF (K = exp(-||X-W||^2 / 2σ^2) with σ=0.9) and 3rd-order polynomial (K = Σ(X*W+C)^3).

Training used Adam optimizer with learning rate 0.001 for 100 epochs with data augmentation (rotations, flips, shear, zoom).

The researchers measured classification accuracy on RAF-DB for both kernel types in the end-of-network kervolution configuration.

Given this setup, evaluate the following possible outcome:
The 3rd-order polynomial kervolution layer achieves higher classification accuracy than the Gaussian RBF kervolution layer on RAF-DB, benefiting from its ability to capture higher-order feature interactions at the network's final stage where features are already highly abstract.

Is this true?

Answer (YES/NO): NO